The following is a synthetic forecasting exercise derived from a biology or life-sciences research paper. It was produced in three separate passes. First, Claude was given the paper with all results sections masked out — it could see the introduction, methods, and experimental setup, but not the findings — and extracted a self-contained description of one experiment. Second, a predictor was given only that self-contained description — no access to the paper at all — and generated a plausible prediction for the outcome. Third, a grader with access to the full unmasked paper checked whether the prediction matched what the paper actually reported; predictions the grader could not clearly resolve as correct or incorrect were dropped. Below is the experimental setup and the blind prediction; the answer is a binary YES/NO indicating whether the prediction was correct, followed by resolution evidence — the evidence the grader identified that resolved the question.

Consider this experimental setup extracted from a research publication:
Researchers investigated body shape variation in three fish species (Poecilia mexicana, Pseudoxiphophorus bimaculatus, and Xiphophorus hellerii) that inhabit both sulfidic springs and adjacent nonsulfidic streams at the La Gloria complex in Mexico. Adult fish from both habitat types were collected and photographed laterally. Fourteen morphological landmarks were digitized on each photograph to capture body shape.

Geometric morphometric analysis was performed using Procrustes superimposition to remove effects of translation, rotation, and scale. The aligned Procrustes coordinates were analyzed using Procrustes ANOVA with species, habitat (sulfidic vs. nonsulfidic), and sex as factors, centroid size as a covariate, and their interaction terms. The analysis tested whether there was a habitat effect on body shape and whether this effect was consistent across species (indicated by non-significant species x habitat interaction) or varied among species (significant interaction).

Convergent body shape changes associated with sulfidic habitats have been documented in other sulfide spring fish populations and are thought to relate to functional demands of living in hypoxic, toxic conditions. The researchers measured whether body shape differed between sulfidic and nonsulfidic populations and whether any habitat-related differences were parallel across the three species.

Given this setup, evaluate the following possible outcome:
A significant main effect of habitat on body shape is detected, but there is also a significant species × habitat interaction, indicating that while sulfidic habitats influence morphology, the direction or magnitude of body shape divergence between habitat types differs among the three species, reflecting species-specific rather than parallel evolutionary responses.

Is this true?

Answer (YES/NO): NO